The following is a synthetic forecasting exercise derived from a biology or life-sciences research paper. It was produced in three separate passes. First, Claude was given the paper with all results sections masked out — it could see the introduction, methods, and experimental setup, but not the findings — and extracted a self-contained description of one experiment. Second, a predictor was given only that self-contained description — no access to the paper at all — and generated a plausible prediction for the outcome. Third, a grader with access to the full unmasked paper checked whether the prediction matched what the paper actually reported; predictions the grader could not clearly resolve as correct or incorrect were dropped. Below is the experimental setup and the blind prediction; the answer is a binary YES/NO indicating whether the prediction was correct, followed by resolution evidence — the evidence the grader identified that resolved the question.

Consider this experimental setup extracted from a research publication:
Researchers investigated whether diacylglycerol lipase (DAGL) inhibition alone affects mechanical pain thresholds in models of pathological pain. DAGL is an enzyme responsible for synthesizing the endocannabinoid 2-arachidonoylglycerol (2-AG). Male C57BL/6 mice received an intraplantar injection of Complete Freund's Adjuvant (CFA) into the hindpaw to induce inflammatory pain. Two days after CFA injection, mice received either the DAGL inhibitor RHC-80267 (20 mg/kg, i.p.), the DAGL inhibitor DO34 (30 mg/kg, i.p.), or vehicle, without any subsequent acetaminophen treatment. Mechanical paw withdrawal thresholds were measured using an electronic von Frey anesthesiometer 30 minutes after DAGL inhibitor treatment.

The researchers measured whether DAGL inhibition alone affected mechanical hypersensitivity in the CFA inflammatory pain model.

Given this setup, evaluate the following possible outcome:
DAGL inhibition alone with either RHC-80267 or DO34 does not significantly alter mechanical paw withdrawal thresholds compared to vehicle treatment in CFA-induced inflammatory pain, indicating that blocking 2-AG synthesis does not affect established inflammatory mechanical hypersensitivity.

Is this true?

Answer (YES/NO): YES